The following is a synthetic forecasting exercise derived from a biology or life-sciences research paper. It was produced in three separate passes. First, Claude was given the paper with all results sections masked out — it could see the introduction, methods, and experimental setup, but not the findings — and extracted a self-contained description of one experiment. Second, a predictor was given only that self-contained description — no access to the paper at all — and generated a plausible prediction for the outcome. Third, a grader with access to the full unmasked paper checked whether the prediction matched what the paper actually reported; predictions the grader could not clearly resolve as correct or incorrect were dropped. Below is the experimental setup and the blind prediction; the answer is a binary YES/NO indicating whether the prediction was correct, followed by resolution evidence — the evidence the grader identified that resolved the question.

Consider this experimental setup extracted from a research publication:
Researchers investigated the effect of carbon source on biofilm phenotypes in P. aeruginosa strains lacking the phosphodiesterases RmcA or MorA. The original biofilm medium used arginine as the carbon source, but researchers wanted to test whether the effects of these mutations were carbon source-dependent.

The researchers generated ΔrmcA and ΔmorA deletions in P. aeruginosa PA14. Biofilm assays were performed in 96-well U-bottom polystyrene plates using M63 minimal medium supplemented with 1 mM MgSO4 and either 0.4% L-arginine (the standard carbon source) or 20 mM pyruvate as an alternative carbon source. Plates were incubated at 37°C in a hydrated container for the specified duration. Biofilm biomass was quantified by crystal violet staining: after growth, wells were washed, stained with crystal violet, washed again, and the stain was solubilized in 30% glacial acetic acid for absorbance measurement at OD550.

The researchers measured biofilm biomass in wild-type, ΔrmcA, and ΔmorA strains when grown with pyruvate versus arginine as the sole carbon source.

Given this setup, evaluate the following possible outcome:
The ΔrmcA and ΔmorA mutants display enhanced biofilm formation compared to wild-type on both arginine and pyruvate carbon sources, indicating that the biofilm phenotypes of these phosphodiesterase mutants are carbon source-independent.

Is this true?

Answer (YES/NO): NO